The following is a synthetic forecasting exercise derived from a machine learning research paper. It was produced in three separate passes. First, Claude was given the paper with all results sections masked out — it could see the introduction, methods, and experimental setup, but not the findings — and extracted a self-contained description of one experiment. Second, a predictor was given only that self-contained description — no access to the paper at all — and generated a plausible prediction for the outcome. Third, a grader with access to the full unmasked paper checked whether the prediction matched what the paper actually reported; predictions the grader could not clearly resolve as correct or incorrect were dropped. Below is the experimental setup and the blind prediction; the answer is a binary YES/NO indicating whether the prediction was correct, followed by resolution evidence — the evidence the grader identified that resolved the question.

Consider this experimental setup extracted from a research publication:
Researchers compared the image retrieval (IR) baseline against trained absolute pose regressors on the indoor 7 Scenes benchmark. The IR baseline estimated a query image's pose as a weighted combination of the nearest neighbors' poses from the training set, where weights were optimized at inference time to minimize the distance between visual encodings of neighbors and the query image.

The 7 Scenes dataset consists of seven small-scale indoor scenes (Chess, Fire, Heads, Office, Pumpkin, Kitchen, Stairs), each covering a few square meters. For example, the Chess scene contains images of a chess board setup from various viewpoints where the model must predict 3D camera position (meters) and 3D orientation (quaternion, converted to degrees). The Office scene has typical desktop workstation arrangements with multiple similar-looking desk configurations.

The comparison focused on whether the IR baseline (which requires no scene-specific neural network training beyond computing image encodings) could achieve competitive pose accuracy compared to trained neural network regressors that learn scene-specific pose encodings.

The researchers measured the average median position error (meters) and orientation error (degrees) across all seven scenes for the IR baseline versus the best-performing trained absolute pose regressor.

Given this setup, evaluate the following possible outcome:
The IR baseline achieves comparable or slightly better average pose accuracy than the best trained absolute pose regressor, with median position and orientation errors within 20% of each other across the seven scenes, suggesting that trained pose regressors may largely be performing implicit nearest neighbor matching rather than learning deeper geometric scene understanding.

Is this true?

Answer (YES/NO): NO